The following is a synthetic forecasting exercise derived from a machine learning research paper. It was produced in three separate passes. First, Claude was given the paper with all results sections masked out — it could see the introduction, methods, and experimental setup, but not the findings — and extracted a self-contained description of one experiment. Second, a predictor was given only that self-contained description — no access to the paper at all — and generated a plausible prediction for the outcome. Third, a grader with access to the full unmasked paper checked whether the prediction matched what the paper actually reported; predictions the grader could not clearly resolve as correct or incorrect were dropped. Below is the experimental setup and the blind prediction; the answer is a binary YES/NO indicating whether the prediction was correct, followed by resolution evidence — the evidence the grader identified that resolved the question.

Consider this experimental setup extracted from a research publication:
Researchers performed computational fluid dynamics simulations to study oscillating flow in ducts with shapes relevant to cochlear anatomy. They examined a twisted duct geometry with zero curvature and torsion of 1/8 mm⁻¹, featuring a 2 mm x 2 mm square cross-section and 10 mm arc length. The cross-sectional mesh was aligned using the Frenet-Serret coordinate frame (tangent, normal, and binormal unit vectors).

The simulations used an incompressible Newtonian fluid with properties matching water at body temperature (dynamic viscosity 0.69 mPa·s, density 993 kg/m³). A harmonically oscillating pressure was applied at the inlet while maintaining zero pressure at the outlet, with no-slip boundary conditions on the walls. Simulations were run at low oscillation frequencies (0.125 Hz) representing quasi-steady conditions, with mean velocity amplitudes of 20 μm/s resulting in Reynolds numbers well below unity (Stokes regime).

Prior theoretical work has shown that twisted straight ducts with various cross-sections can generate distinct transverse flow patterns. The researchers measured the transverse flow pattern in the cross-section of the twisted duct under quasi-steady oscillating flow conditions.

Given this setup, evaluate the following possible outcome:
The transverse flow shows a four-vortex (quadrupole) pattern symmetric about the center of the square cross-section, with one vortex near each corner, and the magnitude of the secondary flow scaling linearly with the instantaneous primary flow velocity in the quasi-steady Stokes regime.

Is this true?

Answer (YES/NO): NO